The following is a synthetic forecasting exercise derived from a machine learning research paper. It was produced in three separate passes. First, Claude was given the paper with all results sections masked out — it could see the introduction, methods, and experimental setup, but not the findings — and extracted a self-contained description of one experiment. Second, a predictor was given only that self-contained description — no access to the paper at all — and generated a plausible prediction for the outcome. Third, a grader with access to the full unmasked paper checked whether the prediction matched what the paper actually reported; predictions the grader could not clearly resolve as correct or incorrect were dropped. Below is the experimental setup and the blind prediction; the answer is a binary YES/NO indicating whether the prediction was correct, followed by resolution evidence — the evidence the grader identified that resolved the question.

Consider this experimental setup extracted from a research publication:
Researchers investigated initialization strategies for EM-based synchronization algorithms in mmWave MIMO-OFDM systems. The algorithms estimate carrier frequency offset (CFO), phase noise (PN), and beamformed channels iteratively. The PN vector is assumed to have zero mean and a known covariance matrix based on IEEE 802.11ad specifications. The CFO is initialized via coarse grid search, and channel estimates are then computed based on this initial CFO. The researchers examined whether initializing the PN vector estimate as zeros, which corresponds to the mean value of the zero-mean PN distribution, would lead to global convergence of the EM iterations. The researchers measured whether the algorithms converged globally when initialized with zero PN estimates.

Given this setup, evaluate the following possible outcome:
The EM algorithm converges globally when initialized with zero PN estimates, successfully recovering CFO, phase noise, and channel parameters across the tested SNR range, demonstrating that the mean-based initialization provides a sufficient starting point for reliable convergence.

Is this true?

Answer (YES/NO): YES